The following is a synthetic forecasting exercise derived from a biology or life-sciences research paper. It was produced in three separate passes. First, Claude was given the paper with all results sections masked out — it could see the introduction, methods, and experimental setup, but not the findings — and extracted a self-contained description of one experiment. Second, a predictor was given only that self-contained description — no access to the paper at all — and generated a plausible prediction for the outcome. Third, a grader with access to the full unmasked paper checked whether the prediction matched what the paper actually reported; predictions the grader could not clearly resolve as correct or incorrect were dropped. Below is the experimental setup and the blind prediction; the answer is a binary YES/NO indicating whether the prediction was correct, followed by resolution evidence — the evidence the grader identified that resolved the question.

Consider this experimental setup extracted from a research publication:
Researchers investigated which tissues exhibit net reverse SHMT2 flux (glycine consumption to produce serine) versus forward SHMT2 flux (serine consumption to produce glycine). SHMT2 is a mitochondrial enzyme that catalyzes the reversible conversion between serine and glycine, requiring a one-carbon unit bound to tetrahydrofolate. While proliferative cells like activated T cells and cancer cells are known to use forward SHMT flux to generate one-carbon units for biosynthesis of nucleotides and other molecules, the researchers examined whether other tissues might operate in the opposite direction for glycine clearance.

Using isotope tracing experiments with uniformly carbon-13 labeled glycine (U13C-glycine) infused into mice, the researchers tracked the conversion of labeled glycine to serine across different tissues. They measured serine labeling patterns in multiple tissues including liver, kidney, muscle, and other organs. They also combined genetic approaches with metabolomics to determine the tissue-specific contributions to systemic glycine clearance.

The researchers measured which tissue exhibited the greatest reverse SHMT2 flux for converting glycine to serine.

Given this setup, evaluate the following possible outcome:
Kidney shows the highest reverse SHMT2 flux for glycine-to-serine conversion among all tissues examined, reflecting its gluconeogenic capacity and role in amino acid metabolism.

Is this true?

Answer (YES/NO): NO